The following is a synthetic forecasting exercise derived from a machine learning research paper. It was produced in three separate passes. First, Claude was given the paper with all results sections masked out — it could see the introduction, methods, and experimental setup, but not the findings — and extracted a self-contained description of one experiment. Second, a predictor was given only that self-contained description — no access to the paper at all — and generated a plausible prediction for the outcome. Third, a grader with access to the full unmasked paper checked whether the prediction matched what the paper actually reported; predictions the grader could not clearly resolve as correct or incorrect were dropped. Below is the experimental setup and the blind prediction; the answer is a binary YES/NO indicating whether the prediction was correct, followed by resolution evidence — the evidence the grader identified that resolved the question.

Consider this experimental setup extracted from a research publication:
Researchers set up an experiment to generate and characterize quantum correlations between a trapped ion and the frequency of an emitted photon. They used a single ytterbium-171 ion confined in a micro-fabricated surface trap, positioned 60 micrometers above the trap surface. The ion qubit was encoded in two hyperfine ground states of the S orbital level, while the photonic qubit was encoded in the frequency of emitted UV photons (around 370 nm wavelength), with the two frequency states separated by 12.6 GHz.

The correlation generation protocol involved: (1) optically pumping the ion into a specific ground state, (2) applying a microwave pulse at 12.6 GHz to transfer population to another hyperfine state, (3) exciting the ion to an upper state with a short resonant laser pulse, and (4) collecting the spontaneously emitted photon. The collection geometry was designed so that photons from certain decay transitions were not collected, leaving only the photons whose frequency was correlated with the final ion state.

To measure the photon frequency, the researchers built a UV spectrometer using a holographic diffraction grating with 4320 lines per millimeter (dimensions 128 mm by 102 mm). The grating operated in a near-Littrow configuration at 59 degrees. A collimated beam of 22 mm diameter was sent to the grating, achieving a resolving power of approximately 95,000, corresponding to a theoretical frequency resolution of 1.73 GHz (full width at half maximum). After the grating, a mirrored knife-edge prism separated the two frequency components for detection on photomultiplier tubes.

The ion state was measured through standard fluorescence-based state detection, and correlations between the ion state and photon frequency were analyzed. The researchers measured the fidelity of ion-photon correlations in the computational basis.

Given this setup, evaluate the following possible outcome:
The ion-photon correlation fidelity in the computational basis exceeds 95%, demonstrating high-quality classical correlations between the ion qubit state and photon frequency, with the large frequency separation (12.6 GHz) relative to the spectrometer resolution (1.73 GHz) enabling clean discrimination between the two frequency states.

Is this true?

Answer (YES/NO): NO